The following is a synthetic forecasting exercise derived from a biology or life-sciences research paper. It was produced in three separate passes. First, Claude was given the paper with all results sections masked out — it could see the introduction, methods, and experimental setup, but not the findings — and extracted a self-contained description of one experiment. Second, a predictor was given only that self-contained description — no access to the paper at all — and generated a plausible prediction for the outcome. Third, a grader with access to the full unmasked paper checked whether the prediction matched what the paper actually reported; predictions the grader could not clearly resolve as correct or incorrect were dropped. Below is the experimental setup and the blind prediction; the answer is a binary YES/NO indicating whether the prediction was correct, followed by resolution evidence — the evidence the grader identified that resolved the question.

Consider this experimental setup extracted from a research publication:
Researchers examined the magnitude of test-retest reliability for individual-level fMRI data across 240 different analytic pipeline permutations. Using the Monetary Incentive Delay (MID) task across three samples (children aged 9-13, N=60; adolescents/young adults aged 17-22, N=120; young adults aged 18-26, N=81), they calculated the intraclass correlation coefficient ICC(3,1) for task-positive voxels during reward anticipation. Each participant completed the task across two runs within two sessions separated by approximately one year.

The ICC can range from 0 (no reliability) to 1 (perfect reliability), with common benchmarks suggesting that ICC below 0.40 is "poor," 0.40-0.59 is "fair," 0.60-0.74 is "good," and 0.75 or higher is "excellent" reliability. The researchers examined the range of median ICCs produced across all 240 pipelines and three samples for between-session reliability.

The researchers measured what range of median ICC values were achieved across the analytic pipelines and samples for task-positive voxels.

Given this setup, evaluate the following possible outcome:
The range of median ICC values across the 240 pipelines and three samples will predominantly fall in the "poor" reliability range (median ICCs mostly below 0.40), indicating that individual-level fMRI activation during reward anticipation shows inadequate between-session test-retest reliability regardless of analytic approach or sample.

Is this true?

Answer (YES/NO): YES